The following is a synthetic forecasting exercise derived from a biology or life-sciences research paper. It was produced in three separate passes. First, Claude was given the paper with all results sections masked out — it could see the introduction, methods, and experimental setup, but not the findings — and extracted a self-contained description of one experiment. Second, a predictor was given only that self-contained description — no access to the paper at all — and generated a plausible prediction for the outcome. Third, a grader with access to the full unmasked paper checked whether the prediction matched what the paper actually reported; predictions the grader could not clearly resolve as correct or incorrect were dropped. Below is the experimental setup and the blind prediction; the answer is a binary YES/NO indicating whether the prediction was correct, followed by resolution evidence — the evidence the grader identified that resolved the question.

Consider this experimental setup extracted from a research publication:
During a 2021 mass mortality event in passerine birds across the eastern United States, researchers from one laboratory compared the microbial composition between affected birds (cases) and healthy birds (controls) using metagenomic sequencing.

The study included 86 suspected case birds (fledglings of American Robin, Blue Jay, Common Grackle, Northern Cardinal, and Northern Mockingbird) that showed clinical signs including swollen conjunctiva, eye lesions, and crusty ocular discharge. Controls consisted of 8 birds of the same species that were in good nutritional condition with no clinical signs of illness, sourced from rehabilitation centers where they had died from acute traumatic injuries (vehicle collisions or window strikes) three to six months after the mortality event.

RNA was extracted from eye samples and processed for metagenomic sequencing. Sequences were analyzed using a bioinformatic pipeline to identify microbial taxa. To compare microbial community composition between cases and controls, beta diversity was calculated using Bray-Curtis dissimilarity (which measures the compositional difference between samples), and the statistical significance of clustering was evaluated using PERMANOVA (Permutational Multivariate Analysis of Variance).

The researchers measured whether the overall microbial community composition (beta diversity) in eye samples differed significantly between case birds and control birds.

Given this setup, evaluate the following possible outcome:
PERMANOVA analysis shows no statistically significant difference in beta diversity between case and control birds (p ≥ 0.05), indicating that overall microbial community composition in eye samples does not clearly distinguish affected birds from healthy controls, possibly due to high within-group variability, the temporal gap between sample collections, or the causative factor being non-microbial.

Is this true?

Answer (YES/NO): NO